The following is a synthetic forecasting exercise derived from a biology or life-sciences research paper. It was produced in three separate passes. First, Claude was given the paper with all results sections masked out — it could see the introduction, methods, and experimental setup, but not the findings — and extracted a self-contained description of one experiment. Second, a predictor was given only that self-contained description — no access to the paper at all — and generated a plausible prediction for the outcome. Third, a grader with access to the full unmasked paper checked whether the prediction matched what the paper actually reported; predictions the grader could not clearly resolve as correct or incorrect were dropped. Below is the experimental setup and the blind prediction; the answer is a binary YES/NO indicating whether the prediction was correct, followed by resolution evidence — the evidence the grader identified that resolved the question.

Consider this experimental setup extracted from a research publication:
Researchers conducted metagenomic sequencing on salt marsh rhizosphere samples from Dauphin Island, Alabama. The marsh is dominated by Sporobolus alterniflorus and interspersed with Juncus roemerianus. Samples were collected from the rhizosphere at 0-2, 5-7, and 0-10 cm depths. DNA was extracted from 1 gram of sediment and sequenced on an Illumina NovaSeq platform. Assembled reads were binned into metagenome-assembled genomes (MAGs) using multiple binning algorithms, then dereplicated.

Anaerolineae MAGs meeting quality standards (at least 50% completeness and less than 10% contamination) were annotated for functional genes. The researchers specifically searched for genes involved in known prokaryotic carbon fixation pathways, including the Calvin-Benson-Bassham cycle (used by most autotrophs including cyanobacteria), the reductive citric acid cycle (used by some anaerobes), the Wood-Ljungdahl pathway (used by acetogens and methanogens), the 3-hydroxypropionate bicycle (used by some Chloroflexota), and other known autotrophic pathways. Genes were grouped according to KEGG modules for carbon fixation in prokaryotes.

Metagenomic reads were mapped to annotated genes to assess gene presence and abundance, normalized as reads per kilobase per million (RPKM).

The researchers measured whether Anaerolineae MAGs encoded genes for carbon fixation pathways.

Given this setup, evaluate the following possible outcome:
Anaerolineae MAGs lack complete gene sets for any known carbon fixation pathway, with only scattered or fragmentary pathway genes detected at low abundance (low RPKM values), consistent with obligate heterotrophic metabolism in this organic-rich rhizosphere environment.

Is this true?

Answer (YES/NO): NO